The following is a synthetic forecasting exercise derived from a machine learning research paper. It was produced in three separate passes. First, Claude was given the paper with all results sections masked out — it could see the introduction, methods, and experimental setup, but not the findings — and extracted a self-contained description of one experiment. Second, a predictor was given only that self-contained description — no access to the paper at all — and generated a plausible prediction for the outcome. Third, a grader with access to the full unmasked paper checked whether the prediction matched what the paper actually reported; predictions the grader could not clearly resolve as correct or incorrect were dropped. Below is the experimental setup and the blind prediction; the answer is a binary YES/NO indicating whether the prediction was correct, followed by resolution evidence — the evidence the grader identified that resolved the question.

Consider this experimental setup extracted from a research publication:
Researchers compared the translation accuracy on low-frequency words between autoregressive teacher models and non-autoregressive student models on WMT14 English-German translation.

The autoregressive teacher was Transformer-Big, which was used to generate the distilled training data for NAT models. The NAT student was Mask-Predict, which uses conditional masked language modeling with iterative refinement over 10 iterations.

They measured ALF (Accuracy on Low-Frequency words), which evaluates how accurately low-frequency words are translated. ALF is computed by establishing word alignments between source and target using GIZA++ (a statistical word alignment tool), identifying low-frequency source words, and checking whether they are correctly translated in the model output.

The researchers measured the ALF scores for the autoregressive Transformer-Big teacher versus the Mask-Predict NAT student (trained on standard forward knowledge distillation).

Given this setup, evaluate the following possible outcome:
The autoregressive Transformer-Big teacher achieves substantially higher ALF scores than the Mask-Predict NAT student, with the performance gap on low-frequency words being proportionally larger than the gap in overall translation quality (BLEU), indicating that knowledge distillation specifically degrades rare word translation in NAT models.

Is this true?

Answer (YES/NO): NO